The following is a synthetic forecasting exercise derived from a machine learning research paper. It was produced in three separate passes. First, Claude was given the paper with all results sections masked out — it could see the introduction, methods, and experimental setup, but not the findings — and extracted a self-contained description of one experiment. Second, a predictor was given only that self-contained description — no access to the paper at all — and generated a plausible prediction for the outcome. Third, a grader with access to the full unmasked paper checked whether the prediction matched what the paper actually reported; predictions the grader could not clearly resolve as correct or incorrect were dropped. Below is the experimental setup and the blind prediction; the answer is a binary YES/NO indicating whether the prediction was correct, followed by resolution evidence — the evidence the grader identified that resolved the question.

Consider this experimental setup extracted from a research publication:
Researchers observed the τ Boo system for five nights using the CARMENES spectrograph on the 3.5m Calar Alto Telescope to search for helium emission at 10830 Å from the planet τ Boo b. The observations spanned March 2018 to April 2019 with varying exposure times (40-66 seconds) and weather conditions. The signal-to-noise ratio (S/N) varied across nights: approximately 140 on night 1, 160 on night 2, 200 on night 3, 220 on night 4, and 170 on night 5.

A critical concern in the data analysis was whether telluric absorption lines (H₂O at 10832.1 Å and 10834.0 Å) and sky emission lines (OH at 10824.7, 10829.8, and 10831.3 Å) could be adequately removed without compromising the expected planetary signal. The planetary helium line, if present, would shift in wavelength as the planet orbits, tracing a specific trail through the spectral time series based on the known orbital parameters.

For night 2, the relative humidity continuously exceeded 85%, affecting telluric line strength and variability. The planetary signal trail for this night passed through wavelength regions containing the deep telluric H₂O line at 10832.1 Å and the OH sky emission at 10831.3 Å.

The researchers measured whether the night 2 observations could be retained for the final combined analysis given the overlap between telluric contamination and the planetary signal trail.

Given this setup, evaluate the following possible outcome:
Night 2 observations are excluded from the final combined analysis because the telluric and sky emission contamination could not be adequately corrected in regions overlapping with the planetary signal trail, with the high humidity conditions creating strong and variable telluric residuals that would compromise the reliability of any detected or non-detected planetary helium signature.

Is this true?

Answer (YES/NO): YES